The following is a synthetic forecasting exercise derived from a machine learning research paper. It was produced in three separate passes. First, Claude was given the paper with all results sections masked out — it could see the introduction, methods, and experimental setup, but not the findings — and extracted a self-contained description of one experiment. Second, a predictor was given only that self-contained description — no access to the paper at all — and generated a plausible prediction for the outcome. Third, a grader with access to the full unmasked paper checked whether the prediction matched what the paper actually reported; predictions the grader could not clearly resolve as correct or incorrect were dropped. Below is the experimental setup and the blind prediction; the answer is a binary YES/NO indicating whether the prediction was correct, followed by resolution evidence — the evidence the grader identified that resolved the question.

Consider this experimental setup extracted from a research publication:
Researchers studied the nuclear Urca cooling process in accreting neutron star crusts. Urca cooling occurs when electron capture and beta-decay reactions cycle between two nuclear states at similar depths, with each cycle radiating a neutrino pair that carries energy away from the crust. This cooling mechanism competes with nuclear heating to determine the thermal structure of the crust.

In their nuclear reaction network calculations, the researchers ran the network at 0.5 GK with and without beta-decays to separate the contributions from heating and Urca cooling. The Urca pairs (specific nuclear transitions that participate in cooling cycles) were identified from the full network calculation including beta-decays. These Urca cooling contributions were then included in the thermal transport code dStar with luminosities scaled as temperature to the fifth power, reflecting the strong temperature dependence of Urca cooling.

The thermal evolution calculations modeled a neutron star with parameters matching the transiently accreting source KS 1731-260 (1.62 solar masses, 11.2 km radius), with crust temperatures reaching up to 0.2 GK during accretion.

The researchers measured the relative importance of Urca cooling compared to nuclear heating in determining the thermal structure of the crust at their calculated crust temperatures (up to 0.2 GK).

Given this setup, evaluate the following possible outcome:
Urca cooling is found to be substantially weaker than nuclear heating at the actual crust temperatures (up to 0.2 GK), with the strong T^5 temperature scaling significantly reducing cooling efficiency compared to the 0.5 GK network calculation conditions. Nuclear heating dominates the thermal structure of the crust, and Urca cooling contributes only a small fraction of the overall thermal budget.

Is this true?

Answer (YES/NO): YES